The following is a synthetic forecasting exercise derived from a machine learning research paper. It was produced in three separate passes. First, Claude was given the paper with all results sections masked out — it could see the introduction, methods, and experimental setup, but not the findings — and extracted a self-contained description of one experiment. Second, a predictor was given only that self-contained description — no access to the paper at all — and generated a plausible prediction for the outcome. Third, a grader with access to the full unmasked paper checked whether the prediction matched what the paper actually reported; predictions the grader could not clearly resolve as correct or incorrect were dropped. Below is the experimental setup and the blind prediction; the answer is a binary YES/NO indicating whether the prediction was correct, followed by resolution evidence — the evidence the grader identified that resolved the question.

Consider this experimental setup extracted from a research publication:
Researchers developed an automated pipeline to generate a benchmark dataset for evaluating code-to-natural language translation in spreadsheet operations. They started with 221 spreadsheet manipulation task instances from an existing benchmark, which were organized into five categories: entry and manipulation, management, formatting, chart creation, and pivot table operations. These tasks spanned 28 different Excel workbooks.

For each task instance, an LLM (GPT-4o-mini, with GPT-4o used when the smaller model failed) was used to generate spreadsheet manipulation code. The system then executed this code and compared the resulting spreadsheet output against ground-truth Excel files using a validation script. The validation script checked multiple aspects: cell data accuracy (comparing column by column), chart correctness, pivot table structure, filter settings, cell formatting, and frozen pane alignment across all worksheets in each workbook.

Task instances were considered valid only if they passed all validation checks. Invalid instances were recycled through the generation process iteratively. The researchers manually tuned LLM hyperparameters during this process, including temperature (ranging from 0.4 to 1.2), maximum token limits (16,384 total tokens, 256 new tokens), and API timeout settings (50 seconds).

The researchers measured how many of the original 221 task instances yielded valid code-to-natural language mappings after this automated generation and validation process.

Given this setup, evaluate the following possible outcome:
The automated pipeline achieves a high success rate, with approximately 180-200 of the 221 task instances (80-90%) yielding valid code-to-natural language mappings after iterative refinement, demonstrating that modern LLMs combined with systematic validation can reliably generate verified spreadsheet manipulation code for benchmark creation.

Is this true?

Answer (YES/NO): NO